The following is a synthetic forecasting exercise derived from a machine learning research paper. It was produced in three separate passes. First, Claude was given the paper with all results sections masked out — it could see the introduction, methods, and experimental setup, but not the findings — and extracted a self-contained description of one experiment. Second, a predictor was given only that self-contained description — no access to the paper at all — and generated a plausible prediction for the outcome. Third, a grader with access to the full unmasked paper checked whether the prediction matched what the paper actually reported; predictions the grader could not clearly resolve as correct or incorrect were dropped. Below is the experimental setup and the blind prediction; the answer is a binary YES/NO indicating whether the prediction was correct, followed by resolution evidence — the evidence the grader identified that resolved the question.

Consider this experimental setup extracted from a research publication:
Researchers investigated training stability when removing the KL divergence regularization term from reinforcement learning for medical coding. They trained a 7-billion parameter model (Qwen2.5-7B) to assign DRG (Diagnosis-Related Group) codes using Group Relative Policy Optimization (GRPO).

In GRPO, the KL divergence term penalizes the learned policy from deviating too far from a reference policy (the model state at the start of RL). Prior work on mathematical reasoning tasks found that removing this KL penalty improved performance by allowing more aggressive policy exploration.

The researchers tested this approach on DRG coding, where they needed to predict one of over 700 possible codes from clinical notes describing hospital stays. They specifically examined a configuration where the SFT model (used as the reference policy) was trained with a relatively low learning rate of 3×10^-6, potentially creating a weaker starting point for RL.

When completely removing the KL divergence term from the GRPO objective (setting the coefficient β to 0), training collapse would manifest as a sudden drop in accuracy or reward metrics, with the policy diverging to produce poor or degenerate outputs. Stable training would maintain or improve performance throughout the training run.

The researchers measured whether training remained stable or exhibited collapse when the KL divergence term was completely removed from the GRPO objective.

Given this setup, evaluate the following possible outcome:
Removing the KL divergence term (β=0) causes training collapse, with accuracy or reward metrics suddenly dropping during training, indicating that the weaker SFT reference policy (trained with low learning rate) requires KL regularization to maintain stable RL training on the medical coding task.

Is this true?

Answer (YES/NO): YES